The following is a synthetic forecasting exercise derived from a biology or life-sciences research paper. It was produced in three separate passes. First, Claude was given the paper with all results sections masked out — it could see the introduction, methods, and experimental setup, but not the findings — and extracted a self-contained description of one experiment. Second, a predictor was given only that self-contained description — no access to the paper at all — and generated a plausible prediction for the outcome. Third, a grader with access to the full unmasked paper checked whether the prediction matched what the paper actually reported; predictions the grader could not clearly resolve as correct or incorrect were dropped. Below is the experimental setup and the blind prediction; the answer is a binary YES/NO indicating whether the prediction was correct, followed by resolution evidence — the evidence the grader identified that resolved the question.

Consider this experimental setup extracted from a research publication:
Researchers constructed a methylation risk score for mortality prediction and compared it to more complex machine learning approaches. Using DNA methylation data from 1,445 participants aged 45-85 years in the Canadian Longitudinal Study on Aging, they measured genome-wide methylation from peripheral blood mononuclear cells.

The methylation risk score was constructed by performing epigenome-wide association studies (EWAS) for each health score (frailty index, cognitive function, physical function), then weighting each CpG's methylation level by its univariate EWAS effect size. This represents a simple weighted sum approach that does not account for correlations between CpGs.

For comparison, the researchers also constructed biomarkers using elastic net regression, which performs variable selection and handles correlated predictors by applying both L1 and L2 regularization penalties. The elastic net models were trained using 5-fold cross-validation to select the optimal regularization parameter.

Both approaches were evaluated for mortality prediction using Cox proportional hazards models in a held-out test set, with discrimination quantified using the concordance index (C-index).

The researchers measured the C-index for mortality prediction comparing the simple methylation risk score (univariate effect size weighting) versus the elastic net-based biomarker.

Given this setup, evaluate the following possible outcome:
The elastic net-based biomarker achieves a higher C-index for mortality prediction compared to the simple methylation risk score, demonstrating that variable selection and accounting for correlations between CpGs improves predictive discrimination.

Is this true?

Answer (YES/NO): YES